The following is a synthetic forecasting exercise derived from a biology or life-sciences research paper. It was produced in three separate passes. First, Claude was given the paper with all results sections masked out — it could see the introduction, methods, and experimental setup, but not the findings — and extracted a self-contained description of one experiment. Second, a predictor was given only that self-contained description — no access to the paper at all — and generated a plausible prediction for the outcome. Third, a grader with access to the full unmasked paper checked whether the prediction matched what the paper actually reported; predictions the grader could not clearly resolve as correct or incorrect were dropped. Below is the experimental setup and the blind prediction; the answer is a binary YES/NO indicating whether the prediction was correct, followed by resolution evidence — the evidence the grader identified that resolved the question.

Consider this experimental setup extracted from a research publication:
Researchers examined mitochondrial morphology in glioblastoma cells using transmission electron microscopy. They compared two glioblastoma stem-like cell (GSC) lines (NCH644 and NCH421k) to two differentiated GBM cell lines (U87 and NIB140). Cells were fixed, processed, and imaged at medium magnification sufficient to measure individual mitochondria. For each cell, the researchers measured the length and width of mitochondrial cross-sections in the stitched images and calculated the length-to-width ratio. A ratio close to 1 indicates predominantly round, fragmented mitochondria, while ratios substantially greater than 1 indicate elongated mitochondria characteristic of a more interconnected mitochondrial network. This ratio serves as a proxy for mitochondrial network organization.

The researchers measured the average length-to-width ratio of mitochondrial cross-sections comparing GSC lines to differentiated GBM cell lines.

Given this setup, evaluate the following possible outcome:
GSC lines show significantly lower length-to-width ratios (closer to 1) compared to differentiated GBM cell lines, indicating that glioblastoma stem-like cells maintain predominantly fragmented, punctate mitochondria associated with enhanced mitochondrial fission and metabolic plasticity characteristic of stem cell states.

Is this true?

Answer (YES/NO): NO